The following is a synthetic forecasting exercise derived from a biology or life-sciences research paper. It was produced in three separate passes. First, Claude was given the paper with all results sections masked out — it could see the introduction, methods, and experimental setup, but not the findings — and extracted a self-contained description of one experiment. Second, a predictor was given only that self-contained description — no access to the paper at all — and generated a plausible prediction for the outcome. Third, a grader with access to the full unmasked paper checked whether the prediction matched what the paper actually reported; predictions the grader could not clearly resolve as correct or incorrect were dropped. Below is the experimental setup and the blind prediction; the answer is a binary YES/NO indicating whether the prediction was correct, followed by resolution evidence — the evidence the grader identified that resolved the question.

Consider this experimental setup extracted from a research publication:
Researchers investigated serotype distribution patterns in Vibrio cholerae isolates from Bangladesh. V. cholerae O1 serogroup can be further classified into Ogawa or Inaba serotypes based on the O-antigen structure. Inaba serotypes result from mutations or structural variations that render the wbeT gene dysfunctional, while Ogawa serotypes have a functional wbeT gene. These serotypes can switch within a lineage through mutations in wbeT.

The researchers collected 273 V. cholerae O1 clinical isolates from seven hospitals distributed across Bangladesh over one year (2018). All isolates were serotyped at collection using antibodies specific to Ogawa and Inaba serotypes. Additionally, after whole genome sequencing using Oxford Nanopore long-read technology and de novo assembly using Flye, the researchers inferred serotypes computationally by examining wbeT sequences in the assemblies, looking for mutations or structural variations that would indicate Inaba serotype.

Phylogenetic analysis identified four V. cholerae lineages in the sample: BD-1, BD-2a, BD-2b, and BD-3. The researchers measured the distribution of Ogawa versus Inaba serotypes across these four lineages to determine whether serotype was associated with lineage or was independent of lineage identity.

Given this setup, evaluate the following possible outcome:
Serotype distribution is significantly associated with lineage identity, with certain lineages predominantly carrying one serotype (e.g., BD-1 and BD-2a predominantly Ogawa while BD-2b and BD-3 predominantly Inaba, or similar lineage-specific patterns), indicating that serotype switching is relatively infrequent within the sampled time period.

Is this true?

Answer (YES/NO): YES